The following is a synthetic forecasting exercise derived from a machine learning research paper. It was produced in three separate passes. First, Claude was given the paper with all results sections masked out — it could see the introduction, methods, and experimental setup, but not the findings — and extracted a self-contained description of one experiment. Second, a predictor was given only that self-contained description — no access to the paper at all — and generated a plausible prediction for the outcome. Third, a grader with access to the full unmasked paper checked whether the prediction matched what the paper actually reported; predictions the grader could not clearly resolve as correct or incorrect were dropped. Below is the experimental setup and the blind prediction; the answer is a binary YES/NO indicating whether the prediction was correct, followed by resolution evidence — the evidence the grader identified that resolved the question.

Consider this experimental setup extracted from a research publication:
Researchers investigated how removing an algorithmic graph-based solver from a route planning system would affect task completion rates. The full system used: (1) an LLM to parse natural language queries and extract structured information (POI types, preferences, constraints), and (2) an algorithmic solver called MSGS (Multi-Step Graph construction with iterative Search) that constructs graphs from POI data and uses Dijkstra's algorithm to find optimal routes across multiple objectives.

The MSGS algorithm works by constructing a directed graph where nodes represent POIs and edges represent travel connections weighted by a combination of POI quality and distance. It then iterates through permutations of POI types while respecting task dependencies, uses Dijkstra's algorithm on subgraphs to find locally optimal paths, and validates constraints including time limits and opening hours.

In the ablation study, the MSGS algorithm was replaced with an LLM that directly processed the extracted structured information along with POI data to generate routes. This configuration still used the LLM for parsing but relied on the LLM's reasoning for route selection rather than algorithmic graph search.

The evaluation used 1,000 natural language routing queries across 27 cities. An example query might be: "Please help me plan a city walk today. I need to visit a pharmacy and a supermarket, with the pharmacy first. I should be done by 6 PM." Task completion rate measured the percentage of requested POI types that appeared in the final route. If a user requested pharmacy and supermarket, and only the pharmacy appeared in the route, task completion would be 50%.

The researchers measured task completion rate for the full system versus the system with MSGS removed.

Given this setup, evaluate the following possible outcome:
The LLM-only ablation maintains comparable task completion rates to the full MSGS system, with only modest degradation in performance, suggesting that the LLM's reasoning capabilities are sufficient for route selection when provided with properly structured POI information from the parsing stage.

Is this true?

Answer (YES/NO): NO